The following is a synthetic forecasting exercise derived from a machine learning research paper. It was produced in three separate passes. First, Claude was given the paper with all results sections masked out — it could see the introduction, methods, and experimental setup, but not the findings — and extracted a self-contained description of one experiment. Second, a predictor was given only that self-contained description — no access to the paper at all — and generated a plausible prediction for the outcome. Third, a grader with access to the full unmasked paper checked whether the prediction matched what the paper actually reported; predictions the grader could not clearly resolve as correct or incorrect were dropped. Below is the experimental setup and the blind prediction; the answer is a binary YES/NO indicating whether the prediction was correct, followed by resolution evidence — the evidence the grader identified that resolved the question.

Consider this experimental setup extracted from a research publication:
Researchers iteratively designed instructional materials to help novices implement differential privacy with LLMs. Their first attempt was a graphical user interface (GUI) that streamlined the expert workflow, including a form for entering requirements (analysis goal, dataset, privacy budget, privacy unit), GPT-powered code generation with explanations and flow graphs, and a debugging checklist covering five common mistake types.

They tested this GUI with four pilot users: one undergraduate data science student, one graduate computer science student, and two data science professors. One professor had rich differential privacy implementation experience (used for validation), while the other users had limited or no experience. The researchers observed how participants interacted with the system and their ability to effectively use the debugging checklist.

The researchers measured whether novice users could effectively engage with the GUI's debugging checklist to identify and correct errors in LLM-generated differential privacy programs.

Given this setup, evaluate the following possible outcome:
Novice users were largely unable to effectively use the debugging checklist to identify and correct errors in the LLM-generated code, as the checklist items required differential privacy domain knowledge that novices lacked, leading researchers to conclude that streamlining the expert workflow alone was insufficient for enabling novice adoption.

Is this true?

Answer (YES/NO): YES